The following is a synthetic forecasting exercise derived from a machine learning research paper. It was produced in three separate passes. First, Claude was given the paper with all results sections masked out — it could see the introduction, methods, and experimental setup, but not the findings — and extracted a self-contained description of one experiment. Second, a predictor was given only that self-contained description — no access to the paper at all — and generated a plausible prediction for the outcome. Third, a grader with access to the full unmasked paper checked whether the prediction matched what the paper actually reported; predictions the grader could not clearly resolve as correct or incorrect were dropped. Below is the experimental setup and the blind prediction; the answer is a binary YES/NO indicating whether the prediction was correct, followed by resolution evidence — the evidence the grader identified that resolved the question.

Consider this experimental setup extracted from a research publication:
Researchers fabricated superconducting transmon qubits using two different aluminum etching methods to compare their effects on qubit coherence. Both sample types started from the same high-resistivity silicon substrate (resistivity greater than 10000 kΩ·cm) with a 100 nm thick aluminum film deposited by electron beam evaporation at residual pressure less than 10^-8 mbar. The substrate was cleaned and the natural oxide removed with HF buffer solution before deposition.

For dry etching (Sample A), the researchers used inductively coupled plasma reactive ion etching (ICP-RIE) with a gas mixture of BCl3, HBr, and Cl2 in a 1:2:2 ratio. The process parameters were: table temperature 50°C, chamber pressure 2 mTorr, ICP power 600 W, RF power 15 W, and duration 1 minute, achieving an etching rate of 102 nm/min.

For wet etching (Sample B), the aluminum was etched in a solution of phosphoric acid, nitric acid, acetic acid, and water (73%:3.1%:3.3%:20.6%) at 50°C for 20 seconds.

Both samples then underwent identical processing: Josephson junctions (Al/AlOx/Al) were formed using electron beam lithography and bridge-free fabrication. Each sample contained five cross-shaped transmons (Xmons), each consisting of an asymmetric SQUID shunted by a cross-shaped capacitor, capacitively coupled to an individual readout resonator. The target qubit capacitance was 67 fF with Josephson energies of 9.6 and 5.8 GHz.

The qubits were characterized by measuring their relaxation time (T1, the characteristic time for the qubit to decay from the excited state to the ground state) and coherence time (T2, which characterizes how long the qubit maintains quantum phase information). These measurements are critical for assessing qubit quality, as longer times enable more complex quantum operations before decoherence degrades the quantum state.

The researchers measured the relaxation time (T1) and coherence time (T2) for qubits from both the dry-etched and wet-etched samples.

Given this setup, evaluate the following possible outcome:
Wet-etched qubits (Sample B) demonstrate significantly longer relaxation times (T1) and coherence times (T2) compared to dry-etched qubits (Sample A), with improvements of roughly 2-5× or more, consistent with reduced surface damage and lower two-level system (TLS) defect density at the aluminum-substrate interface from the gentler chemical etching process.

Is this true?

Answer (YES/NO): NO